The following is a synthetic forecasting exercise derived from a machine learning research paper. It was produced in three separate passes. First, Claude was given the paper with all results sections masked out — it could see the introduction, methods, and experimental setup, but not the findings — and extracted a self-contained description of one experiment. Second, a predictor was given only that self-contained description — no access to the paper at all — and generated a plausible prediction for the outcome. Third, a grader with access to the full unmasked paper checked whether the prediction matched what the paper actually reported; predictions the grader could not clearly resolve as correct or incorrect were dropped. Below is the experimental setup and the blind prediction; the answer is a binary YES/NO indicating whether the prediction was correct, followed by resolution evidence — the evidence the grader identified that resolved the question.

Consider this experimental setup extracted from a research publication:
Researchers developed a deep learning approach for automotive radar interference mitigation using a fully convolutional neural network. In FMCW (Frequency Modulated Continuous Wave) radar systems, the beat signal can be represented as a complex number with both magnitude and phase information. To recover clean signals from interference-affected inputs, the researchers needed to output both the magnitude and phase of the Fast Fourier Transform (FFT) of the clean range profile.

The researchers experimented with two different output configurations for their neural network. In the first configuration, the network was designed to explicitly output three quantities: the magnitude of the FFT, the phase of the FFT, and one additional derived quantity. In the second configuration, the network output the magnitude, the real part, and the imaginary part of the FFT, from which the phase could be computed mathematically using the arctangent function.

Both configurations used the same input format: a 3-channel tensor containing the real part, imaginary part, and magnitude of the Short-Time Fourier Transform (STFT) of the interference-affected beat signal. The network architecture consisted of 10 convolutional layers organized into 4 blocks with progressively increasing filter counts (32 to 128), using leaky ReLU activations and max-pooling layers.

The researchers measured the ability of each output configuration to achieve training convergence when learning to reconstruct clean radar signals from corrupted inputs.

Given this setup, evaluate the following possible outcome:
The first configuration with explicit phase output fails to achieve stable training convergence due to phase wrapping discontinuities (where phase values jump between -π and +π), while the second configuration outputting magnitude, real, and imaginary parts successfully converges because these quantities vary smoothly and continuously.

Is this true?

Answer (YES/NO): NO